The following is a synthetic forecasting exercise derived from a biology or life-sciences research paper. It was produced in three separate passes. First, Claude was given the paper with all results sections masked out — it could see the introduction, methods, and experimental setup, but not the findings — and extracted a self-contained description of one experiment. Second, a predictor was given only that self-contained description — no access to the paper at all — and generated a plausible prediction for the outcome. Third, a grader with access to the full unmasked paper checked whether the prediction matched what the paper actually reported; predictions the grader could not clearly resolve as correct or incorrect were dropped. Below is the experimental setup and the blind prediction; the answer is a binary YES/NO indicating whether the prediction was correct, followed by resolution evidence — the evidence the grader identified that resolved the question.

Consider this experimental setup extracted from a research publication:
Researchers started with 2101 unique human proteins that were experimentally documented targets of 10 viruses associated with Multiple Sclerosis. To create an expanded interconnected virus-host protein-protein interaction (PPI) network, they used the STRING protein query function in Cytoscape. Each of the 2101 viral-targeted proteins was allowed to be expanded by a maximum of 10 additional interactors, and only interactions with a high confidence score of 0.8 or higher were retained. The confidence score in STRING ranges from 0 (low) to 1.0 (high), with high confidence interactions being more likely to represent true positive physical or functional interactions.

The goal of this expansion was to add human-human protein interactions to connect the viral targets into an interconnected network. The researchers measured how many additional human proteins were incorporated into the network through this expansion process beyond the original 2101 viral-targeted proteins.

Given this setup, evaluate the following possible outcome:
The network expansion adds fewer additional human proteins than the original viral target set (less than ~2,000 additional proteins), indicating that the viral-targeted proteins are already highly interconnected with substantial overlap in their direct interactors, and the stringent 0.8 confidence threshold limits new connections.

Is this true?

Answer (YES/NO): YES